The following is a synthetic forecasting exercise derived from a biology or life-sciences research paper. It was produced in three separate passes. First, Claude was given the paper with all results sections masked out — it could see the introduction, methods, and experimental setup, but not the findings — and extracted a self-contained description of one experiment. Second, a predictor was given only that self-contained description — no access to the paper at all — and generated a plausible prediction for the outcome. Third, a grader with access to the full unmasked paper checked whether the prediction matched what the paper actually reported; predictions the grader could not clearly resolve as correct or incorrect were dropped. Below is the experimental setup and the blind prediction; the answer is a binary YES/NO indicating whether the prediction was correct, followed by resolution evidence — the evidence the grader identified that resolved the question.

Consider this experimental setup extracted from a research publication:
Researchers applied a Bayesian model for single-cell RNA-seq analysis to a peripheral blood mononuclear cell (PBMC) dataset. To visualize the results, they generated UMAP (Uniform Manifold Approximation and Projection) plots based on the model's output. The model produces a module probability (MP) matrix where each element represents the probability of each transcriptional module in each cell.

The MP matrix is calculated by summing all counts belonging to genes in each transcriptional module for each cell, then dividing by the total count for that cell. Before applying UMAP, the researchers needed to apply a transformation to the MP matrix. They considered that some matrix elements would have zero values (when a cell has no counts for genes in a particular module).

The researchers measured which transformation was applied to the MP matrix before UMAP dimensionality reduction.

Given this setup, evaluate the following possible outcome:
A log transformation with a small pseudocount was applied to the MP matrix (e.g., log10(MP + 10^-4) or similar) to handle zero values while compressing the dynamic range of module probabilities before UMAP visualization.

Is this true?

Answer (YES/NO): NO